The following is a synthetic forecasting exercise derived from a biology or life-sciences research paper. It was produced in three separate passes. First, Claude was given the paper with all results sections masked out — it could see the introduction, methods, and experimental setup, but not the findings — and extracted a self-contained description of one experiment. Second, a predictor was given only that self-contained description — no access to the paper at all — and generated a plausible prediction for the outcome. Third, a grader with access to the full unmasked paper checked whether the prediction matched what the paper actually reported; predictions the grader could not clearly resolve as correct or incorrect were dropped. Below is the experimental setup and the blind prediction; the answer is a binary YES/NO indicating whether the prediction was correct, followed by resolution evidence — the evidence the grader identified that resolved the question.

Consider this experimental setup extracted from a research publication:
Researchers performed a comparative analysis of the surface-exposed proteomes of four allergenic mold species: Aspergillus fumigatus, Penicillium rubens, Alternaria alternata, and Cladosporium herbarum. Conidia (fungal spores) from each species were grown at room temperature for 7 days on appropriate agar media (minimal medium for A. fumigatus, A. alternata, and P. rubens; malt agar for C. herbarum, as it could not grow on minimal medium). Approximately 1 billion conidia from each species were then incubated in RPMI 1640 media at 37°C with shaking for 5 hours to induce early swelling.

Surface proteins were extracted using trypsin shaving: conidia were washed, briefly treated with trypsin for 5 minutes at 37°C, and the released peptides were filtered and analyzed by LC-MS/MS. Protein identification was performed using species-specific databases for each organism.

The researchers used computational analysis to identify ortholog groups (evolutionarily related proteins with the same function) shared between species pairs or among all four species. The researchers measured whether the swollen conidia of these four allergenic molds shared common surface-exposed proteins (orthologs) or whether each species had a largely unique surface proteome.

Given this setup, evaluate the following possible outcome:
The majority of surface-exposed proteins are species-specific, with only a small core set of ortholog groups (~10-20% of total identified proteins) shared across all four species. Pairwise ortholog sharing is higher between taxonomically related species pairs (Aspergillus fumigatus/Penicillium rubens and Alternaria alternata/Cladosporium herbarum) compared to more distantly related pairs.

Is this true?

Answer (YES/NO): NO